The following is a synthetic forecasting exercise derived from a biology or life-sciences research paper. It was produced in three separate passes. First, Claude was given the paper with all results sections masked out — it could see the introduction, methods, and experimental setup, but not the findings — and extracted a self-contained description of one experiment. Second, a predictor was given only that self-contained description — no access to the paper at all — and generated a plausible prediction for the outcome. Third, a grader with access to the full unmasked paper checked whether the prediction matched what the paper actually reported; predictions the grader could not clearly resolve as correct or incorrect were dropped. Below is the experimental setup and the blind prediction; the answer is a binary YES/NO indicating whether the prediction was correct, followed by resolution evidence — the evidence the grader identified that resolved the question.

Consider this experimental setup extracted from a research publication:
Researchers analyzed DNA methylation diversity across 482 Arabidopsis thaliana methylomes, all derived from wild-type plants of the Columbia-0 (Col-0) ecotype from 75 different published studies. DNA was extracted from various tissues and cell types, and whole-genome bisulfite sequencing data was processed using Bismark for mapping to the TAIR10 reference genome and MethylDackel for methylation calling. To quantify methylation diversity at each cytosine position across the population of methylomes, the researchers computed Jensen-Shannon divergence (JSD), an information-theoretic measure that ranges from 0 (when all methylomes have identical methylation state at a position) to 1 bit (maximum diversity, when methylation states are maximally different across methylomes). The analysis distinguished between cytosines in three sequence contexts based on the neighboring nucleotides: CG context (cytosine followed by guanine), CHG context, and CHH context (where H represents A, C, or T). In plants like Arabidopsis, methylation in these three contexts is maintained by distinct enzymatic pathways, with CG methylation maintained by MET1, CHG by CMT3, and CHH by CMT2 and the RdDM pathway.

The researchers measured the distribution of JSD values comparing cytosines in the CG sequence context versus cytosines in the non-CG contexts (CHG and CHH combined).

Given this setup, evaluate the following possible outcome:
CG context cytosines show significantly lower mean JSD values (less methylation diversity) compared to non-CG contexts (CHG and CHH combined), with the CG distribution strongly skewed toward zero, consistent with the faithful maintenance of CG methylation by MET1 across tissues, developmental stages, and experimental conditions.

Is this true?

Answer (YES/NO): NO